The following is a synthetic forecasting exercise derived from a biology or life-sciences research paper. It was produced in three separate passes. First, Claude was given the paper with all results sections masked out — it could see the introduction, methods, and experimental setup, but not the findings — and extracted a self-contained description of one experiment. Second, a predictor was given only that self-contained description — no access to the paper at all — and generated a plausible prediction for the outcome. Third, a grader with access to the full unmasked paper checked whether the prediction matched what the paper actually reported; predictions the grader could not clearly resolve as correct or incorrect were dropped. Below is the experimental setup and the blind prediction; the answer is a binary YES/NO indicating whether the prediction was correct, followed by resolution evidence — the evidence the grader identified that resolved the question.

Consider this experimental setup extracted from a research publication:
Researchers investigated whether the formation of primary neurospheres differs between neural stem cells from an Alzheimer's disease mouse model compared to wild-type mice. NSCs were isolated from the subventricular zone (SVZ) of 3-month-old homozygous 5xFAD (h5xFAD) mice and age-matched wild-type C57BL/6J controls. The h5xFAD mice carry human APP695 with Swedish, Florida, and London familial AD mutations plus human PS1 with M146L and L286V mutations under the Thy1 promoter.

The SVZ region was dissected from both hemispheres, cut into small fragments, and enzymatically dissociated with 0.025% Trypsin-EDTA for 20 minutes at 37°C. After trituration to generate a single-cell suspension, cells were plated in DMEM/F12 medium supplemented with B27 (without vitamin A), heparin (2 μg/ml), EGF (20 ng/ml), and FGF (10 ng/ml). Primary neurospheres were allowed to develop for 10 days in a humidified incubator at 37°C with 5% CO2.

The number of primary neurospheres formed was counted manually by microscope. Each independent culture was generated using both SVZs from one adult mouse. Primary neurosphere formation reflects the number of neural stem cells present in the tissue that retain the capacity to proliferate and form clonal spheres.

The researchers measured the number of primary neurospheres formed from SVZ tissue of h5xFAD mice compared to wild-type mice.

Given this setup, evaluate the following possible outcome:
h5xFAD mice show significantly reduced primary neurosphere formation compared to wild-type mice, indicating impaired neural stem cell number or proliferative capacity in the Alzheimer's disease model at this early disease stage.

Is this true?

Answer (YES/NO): YES